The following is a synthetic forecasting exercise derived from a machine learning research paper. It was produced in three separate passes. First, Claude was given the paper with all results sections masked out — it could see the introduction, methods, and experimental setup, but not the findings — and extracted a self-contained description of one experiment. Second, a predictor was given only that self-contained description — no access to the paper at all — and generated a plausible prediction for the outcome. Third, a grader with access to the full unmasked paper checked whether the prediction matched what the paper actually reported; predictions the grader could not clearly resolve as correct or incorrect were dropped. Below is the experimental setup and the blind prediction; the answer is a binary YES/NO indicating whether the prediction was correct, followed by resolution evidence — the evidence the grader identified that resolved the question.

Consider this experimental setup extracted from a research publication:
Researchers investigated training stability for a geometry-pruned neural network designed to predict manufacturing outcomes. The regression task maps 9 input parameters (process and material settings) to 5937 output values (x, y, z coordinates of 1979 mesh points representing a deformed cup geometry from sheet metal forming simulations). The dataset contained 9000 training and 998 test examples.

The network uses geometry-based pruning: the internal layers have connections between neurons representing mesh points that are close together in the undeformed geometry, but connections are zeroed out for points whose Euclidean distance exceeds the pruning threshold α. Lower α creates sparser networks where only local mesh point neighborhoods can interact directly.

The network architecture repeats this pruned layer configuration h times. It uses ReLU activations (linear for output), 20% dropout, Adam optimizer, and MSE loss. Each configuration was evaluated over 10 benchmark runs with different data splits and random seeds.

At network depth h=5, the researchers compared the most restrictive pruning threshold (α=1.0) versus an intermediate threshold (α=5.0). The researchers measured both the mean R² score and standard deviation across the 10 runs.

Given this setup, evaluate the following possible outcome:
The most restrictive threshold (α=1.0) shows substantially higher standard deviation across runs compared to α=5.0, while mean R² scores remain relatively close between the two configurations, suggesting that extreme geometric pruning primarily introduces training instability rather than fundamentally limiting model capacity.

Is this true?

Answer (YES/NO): NO